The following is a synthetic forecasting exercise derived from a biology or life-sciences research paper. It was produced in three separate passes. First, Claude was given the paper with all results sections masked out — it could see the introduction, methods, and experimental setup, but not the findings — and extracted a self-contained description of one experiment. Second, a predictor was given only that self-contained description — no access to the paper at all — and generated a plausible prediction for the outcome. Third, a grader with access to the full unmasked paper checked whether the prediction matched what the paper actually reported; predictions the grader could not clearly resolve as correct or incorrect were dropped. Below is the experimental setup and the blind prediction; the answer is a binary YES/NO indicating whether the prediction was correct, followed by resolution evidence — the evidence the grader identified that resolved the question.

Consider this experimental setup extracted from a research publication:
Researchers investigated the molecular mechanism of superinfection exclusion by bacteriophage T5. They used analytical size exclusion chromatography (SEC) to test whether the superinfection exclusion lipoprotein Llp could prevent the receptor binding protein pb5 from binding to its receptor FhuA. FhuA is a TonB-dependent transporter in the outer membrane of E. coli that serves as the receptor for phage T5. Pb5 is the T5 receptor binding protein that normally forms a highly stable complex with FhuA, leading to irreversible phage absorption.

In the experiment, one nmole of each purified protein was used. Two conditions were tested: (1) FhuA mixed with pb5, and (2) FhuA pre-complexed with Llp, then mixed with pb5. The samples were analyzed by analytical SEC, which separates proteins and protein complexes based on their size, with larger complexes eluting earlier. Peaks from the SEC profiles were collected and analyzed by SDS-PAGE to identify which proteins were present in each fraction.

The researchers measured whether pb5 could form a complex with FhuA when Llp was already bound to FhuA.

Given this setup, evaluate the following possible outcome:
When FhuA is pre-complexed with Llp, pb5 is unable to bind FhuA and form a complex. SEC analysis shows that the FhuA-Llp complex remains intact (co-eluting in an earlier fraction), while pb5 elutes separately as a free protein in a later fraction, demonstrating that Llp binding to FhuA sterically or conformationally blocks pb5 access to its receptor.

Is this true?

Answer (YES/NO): YES